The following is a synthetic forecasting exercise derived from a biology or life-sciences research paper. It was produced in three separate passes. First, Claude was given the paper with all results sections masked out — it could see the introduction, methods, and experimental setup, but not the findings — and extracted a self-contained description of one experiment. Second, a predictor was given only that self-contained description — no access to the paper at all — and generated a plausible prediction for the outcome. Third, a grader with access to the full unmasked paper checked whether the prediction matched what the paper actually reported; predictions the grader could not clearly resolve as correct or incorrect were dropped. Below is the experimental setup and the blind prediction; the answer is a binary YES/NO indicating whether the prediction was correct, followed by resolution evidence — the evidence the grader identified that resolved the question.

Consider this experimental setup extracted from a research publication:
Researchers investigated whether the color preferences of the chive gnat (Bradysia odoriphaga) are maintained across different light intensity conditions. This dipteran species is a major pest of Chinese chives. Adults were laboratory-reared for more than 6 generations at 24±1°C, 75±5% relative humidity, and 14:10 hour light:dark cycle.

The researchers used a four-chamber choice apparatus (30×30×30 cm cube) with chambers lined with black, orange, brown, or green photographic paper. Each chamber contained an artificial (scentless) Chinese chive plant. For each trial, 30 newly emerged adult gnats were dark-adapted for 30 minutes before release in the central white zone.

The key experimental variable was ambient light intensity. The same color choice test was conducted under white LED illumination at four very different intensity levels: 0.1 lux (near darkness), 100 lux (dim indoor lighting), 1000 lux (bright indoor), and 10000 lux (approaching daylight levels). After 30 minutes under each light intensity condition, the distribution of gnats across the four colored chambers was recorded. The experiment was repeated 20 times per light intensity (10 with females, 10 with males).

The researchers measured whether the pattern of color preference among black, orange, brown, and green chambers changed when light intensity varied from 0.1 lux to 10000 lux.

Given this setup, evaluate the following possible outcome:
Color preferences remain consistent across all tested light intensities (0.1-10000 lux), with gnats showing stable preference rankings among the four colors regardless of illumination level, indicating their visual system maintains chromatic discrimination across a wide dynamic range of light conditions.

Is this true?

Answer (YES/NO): YES